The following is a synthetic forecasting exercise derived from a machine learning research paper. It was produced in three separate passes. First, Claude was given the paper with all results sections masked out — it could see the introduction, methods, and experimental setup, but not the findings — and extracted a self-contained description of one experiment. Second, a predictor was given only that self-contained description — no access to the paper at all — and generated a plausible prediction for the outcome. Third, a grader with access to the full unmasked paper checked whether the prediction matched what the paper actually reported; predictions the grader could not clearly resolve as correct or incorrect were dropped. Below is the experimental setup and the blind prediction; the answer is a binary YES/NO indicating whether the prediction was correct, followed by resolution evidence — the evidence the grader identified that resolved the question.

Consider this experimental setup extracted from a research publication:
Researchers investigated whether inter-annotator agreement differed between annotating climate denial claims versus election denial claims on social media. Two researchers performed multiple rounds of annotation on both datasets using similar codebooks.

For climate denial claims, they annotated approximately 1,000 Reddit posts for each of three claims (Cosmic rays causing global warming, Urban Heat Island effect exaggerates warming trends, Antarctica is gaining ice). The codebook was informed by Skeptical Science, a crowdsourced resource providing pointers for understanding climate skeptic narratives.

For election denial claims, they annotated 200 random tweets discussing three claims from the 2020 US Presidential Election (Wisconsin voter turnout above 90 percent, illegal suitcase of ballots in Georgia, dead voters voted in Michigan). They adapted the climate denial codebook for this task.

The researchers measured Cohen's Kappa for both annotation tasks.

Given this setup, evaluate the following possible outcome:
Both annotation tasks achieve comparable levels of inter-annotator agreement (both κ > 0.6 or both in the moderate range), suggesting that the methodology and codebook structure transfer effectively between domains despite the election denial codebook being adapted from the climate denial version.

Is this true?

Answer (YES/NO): YES